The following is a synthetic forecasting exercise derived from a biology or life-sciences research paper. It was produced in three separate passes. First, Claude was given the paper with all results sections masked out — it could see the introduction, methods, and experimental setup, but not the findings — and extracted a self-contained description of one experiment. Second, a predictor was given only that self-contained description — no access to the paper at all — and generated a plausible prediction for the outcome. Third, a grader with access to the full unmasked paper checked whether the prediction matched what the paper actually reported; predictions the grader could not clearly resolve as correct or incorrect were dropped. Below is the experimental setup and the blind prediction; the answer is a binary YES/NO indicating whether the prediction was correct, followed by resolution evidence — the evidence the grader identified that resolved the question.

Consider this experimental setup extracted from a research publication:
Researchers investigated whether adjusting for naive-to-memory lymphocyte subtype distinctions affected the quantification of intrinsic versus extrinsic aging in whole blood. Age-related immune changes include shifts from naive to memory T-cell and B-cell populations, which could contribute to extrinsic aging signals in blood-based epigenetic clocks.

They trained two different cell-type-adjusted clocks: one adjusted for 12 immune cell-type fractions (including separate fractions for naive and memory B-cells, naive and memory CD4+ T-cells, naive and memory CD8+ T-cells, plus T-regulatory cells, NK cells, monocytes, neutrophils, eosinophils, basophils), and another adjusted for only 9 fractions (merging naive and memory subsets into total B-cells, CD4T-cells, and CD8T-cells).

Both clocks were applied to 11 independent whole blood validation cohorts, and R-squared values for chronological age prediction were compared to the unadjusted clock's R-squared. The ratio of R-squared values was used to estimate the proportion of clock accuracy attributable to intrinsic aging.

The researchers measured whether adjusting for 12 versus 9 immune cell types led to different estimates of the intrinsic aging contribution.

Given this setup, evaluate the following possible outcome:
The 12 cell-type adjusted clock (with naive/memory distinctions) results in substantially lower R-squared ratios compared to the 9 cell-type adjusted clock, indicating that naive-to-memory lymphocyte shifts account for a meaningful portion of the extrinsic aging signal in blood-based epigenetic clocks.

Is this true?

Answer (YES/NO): YES